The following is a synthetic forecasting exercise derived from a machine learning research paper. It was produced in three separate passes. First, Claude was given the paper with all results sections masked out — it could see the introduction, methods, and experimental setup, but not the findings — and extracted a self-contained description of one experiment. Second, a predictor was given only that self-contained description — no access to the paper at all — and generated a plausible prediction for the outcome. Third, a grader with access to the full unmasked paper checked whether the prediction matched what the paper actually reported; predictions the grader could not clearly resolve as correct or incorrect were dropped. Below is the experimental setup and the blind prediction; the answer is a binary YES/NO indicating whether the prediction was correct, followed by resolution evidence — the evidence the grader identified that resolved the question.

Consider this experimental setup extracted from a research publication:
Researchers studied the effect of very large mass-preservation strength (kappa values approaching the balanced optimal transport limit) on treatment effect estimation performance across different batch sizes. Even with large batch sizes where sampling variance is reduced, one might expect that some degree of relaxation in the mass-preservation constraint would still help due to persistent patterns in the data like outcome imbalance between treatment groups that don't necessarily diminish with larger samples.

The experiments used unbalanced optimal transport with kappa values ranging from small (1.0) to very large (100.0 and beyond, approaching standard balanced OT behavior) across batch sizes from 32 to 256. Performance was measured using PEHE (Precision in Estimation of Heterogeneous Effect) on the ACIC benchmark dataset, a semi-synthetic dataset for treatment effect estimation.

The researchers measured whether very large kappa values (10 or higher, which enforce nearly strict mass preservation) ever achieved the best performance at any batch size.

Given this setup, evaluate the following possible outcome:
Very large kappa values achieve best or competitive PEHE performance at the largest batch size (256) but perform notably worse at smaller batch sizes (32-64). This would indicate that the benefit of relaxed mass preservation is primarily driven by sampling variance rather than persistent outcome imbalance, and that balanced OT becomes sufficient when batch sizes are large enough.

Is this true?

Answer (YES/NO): NO